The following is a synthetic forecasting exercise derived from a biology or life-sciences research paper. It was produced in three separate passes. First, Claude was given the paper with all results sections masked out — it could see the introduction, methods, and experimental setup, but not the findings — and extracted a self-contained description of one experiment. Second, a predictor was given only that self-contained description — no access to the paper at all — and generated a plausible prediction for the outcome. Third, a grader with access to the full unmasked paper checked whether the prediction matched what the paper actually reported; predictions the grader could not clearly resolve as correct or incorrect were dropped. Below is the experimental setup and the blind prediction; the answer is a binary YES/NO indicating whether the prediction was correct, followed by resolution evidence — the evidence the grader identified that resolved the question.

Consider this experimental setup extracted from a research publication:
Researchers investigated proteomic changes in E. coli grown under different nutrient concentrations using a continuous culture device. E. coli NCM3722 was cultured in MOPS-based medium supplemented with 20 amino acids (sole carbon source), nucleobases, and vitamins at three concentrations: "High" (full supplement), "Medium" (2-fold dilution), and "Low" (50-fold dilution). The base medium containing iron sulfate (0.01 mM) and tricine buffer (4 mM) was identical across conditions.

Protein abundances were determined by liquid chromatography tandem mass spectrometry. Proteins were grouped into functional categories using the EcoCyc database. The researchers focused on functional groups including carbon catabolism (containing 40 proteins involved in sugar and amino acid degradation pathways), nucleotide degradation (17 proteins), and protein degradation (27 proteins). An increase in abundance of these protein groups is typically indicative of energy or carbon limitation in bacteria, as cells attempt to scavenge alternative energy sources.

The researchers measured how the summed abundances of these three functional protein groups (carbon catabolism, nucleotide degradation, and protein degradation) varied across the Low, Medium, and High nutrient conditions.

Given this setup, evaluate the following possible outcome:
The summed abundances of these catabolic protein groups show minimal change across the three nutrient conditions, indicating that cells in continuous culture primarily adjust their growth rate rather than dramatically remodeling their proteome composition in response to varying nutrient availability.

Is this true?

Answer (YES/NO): NO